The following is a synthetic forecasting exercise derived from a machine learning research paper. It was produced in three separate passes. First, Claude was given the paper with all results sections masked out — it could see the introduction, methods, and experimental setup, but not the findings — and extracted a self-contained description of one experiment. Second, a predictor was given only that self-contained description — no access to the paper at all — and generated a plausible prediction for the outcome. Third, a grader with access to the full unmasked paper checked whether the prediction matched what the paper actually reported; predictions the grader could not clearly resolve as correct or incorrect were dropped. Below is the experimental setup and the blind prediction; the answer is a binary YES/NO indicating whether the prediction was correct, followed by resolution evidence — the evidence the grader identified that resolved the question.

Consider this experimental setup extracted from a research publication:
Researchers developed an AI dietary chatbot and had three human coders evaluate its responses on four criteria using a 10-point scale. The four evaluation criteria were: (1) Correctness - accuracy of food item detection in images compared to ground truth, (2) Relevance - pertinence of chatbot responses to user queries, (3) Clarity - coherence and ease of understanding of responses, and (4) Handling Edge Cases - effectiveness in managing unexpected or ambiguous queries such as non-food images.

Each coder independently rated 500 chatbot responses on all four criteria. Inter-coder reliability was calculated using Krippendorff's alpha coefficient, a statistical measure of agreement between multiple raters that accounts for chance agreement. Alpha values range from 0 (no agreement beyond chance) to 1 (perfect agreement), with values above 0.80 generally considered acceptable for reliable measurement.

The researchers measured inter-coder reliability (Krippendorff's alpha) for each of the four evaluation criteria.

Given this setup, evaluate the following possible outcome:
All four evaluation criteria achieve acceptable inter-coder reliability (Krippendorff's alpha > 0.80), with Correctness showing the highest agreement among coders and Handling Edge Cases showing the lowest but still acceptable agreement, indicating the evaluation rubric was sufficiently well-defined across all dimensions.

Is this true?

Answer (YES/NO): NO